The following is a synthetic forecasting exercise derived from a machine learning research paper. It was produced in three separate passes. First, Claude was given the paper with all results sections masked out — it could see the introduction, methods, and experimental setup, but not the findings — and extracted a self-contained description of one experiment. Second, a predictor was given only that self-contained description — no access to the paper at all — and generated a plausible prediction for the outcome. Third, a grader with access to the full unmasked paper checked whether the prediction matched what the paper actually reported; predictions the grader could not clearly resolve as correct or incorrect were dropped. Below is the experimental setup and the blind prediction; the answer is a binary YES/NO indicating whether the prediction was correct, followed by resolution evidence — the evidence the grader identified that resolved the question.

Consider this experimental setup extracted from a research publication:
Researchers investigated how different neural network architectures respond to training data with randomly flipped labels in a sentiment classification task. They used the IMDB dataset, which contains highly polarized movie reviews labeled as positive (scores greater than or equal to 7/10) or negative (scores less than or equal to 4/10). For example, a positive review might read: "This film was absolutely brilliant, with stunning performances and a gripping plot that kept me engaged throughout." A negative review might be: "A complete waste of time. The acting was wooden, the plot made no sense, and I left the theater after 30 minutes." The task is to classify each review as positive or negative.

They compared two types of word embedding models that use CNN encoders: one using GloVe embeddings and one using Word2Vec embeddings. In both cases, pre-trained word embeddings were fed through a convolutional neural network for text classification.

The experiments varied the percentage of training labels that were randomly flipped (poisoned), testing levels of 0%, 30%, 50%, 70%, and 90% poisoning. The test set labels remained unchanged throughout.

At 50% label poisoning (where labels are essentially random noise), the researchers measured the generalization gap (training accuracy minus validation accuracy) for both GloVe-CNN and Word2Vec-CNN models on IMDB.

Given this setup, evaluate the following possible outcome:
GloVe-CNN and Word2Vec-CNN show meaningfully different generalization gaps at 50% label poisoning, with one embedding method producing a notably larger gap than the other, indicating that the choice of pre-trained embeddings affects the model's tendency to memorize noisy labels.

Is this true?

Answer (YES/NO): NO